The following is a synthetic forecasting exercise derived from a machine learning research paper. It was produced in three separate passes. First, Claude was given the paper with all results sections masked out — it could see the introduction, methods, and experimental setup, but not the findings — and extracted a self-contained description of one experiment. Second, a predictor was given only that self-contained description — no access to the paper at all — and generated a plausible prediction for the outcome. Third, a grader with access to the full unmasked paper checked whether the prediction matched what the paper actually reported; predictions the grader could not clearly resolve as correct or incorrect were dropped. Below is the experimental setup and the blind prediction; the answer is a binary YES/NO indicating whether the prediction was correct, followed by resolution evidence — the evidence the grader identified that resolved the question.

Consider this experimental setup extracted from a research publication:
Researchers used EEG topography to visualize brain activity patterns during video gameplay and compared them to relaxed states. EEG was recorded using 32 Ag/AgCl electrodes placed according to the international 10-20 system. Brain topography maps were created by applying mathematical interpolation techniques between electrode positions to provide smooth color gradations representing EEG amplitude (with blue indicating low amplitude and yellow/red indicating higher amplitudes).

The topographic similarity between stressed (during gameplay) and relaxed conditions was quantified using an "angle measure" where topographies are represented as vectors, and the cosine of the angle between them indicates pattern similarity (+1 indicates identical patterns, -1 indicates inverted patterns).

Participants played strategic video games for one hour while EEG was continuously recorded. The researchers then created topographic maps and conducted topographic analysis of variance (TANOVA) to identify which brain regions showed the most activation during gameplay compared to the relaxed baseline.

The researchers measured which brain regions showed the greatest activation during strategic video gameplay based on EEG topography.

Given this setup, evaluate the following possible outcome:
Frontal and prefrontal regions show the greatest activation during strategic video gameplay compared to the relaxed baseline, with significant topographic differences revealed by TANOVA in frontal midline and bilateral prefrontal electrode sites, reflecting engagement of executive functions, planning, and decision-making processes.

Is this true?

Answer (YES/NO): YES